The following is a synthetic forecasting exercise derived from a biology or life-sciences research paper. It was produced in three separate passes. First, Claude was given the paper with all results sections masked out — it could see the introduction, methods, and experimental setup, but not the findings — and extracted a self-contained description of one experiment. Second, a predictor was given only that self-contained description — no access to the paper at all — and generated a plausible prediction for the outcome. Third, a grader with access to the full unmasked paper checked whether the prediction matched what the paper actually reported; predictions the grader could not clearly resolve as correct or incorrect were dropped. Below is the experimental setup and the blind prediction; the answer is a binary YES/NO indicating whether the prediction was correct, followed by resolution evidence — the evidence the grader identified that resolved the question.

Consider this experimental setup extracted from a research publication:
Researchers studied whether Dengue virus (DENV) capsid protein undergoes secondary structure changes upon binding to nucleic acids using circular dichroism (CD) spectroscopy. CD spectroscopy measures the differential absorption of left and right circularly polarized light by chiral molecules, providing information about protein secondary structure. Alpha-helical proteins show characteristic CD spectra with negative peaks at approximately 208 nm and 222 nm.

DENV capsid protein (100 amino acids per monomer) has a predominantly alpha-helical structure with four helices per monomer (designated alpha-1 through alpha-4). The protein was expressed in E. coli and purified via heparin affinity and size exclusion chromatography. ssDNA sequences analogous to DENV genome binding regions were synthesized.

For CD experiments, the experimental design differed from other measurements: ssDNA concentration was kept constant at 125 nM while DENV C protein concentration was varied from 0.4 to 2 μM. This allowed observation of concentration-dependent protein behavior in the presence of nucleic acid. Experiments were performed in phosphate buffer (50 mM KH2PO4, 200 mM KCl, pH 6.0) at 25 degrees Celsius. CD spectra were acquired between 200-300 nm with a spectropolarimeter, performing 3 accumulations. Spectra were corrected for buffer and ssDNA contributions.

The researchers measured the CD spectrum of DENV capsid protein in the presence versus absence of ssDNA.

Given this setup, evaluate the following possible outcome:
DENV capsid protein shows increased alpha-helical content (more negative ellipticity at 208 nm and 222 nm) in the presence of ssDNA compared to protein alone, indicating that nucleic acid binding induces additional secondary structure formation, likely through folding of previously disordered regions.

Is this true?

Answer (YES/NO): NO